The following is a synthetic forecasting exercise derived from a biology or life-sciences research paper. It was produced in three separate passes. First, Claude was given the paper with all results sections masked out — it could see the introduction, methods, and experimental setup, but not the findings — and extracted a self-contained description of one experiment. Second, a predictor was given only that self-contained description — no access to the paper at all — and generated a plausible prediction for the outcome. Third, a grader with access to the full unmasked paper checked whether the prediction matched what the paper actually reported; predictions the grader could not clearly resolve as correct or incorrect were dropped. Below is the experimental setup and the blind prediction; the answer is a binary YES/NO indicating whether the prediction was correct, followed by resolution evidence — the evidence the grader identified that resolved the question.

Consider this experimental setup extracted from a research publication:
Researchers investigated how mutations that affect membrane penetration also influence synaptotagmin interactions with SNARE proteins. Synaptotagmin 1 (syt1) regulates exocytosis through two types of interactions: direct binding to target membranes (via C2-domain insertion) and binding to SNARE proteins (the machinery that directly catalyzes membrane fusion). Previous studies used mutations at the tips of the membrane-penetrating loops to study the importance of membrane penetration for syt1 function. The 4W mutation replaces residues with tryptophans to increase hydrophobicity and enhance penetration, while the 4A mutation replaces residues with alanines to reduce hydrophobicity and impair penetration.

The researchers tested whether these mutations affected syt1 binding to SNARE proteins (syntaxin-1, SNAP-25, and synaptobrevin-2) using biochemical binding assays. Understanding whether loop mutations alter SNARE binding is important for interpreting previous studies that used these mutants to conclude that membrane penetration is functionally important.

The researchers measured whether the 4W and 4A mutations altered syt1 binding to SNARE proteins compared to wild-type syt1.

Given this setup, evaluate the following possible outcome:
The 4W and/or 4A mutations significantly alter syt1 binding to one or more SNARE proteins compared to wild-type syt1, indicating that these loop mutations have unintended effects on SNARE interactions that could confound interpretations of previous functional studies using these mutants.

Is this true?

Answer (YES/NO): YES